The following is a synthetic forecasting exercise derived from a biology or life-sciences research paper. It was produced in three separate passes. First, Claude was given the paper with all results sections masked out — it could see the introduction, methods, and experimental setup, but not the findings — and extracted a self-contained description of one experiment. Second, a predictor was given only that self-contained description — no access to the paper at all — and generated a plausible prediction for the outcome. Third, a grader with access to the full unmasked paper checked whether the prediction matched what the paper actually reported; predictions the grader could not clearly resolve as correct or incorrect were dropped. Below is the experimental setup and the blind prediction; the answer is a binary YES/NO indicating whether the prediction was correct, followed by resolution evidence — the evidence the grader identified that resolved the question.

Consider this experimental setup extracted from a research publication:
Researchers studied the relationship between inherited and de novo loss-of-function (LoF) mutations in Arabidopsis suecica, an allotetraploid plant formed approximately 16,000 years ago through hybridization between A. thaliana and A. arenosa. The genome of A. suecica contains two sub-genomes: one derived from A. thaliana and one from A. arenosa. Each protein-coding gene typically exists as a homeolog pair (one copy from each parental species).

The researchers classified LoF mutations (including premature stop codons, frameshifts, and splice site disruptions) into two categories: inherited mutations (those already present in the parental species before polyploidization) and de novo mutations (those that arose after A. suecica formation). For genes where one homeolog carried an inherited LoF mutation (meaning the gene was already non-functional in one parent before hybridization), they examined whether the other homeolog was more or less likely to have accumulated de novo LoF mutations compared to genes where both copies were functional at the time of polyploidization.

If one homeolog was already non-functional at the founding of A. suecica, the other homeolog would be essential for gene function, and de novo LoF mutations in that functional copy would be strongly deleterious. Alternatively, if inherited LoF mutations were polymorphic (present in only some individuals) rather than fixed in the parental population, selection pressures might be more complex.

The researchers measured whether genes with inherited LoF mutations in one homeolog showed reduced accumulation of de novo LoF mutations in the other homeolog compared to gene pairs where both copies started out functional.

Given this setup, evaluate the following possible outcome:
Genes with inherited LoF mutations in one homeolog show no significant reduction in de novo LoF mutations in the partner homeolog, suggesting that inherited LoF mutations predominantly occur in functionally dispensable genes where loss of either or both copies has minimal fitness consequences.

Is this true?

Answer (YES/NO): NO